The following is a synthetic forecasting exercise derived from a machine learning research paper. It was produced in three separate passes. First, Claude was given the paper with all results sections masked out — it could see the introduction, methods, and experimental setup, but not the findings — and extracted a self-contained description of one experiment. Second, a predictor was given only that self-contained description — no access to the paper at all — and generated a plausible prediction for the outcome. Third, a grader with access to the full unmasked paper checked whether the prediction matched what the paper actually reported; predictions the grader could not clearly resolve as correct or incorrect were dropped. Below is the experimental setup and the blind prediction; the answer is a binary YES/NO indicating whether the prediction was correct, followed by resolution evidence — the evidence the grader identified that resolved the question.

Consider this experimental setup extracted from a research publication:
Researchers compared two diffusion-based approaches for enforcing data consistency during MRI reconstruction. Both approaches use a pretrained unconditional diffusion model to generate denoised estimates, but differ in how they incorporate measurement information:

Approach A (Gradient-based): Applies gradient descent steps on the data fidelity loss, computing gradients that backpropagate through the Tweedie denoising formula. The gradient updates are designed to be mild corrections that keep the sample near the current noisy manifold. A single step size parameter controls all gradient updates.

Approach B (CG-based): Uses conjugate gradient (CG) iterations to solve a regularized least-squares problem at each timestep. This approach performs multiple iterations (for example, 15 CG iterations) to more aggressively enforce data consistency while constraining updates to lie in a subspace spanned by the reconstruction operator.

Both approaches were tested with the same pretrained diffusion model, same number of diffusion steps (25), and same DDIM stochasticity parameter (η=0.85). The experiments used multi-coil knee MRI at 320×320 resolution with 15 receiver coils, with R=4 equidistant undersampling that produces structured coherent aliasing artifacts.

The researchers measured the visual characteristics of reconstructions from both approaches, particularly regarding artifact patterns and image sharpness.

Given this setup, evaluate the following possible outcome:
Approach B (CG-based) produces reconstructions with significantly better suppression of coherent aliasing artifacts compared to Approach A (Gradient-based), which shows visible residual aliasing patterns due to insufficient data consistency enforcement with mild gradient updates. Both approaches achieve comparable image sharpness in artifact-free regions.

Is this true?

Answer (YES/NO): NO